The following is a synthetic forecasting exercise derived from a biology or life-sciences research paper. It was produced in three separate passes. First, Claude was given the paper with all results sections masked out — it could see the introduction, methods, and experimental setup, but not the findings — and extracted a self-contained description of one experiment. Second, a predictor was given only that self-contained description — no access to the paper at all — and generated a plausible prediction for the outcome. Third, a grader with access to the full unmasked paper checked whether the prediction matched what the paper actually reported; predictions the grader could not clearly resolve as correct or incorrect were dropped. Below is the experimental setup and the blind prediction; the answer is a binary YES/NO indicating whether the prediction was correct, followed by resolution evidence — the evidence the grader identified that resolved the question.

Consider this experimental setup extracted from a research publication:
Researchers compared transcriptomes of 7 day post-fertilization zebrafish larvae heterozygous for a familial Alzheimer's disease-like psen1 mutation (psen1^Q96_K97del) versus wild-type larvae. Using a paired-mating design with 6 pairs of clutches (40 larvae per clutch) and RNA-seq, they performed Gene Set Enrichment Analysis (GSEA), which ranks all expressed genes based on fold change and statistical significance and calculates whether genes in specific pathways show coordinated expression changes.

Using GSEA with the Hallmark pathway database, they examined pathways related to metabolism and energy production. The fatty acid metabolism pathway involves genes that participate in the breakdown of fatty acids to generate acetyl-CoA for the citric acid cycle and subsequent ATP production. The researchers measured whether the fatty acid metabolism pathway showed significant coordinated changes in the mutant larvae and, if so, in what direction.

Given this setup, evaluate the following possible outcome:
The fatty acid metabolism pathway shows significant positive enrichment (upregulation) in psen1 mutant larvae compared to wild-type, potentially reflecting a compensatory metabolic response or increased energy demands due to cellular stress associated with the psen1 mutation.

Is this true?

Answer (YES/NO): NO